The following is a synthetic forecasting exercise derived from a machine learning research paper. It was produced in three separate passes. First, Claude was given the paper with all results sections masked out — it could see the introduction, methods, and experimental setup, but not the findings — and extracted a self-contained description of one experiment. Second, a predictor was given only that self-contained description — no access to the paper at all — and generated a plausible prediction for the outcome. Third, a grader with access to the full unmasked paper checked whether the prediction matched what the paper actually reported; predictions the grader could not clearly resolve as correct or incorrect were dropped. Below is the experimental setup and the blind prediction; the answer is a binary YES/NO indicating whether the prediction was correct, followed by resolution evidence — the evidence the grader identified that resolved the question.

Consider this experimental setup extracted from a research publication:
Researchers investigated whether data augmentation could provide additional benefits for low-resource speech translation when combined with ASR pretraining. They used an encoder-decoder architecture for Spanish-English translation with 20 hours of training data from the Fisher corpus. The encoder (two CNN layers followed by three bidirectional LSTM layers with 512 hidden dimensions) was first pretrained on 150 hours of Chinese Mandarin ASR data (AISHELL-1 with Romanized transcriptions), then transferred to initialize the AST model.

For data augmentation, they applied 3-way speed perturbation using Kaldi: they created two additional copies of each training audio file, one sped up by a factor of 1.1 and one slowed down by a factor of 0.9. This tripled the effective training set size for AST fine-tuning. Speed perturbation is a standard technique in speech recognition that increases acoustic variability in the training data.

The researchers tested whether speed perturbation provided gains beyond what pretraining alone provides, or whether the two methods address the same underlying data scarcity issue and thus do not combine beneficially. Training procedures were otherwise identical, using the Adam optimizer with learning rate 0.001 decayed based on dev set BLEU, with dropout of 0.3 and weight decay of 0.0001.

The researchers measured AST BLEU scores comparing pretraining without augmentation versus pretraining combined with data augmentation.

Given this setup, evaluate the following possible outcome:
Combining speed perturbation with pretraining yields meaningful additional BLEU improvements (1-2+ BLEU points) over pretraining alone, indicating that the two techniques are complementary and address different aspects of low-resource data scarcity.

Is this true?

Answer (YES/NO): YES